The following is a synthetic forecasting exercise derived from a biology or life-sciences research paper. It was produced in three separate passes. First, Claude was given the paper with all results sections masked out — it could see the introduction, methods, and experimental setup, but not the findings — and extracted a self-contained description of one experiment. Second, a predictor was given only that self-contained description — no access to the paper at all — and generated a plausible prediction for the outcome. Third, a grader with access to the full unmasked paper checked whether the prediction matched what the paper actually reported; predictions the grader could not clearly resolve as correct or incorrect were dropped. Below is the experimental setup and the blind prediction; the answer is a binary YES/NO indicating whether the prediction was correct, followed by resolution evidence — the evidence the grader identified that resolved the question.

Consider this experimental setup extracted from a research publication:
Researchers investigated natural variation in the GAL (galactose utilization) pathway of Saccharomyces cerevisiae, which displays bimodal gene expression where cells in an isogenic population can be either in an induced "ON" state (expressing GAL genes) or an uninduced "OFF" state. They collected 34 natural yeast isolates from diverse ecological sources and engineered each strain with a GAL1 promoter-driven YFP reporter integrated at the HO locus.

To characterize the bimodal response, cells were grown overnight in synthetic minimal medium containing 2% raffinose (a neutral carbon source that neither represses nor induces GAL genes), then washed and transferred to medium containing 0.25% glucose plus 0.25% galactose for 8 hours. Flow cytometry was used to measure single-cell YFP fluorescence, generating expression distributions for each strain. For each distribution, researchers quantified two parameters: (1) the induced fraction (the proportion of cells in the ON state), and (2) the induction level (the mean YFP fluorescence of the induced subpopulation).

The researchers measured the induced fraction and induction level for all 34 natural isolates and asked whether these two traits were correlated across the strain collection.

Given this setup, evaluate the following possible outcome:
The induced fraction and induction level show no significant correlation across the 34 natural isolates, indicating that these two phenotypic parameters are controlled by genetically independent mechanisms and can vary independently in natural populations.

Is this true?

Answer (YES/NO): YES